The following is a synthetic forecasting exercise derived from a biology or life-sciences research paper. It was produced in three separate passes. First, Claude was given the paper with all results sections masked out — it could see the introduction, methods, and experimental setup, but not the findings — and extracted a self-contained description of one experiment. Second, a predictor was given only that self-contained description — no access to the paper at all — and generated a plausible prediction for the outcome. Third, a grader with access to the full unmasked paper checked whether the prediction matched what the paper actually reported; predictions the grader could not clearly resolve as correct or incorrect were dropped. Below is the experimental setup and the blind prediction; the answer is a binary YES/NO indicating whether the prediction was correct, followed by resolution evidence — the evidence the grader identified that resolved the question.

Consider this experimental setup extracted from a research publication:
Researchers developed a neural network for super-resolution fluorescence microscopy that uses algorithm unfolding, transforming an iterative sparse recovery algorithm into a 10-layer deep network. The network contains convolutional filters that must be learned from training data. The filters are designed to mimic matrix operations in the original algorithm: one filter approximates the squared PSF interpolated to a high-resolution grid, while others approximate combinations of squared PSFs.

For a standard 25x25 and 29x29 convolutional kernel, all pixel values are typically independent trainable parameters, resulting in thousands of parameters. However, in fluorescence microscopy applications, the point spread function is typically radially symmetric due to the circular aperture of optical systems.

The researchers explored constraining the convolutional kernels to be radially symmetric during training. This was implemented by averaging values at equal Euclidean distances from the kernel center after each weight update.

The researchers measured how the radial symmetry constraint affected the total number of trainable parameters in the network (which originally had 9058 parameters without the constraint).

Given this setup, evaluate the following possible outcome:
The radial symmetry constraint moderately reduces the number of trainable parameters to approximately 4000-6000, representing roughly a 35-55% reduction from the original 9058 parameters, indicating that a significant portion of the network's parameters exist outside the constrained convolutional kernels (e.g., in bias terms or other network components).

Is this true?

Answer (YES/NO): NO